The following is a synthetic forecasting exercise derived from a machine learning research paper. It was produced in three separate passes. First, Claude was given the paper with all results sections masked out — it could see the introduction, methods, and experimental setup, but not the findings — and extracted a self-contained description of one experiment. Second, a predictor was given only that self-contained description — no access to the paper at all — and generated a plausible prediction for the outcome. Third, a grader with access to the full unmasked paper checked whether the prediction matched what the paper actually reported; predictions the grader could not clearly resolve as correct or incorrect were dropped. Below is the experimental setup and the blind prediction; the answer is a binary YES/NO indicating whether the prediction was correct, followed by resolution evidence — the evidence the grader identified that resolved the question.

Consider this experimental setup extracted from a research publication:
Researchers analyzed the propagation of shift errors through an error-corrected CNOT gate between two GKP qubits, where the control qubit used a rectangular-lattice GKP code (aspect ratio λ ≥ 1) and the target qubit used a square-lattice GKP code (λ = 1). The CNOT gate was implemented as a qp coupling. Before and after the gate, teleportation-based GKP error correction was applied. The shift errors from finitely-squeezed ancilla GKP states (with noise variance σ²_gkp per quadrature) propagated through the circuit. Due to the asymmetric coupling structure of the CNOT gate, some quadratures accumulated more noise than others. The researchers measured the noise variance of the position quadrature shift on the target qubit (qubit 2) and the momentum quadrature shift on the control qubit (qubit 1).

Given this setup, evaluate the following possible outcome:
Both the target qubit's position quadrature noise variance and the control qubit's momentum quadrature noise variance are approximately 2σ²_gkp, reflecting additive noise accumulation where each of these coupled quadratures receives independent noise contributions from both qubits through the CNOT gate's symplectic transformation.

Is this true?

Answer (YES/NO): NO